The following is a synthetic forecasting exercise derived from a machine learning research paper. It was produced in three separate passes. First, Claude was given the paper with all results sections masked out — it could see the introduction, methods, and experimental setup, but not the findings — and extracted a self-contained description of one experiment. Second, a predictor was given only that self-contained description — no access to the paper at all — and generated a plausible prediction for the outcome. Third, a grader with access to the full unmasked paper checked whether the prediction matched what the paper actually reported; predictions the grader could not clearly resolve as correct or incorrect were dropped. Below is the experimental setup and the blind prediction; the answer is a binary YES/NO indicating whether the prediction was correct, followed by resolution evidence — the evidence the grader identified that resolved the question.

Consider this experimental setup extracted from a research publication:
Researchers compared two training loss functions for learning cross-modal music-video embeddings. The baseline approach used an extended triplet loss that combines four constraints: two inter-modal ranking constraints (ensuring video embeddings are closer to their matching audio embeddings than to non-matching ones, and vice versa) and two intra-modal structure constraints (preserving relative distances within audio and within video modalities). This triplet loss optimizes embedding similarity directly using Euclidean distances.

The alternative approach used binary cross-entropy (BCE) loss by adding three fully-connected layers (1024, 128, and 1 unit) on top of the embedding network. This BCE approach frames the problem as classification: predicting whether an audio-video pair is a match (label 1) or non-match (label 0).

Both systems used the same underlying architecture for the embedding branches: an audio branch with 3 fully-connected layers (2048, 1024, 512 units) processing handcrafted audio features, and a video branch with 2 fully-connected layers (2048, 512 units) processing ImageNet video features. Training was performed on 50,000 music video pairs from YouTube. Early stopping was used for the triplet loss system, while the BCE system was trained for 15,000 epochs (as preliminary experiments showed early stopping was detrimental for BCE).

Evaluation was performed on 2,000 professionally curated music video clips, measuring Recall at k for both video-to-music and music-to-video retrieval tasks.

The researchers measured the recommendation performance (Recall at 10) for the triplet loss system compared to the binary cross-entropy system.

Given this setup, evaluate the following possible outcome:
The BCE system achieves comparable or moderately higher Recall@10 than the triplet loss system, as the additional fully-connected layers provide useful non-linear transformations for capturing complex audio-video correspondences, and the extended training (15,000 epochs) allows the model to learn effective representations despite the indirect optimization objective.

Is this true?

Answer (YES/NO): NO